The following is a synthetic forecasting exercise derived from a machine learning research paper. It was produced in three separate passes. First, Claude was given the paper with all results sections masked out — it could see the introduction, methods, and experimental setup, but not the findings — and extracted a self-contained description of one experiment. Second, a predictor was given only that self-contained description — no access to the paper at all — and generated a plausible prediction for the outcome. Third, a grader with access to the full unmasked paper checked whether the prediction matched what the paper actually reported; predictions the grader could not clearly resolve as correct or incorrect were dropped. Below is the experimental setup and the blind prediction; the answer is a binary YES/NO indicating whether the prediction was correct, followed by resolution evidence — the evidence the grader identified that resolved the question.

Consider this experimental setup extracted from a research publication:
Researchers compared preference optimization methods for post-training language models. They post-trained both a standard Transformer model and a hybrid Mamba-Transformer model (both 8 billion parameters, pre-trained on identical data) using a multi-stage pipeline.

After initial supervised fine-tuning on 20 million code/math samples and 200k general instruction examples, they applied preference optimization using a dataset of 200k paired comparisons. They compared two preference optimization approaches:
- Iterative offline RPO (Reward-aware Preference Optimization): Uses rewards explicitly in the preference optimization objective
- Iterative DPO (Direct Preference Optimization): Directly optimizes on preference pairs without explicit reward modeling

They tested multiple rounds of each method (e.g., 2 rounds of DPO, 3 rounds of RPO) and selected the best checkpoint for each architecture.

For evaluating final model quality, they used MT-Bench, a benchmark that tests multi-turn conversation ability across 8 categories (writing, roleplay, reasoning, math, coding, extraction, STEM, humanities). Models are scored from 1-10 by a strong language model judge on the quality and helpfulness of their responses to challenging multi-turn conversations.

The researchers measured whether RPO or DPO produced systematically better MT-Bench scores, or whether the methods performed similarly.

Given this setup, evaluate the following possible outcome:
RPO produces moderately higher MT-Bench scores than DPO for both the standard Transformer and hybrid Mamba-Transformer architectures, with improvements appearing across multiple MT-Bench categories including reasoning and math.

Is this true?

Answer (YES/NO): NO